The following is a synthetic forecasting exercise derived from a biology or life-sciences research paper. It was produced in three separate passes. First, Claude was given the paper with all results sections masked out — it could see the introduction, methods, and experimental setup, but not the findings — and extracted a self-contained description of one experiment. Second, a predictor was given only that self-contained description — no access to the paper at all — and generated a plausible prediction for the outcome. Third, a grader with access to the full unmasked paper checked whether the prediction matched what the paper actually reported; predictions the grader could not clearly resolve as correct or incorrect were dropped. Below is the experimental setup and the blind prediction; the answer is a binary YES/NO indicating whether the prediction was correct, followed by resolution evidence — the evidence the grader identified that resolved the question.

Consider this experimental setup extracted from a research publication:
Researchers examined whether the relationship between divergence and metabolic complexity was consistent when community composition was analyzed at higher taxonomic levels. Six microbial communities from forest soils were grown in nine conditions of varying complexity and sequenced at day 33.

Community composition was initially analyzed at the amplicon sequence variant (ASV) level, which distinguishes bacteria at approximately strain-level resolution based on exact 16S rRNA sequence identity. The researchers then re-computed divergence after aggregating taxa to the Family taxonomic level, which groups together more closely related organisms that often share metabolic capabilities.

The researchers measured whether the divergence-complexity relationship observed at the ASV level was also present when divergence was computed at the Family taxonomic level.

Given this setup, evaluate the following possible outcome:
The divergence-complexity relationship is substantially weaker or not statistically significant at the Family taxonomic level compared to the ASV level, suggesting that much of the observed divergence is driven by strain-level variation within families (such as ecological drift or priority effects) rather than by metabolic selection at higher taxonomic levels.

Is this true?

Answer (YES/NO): NO